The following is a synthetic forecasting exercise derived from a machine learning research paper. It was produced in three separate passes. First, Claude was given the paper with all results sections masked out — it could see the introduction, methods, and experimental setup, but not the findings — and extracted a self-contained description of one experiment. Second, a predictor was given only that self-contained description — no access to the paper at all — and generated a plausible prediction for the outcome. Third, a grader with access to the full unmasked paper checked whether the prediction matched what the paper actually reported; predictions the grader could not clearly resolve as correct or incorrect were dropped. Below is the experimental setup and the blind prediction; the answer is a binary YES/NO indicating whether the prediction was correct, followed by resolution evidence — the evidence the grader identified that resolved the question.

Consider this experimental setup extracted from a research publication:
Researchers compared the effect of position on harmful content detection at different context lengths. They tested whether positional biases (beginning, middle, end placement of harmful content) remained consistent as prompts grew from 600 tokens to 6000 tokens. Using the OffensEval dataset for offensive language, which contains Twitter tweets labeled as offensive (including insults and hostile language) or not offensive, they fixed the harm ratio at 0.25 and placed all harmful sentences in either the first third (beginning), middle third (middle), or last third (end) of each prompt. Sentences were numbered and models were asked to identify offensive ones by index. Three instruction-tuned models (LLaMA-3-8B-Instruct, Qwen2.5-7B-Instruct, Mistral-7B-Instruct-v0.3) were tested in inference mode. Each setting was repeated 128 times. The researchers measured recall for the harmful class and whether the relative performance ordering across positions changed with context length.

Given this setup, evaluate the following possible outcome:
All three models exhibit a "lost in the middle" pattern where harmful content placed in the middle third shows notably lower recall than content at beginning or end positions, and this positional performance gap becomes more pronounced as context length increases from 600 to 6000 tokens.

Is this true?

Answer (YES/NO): NO